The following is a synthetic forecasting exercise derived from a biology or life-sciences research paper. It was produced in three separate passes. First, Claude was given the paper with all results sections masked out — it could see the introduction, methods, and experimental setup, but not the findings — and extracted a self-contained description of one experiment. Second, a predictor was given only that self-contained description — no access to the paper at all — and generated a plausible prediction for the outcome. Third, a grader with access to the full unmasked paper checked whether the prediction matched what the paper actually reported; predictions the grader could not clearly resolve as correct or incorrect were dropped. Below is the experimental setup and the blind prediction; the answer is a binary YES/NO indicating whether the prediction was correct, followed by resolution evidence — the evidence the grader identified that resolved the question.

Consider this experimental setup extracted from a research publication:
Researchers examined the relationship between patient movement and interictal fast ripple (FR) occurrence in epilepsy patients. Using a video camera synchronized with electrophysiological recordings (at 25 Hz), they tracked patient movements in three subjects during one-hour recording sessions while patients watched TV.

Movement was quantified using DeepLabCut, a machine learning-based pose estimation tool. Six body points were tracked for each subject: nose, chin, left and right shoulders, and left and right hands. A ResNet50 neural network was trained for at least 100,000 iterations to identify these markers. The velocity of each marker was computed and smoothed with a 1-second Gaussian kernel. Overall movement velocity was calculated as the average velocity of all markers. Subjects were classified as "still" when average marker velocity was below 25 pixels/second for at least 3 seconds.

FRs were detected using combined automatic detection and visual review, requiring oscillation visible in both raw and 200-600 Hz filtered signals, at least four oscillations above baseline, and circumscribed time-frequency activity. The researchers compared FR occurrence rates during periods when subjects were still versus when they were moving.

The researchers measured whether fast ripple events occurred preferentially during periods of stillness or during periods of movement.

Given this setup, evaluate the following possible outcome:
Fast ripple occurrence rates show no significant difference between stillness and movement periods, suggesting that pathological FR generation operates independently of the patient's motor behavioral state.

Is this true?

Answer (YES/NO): NO